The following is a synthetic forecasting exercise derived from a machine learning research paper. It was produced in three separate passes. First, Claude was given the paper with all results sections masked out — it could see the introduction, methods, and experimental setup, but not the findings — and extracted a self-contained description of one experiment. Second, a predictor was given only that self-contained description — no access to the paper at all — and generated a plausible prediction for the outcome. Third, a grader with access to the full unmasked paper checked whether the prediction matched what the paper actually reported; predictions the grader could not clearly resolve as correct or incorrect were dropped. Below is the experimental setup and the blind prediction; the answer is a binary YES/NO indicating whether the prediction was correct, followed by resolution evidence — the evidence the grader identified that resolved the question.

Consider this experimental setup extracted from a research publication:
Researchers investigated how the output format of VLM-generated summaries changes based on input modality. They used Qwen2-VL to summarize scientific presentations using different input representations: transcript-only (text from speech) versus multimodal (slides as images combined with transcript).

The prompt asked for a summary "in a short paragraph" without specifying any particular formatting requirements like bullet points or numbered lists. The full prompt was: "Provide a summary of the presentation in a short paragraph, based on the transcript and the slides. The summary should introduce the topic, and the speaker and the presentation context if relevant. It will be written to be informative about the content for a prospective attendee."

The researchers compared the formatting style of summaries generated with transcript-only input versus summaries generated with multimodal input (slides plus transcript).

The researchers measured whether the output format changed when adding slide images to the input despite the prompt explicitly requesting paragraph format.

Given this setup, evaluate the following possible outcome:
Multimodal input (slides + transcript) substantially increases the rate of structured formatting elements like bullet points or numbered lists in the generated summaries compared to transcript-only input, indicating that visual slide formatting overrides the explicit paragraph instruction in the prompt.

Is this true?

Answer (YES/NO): YES